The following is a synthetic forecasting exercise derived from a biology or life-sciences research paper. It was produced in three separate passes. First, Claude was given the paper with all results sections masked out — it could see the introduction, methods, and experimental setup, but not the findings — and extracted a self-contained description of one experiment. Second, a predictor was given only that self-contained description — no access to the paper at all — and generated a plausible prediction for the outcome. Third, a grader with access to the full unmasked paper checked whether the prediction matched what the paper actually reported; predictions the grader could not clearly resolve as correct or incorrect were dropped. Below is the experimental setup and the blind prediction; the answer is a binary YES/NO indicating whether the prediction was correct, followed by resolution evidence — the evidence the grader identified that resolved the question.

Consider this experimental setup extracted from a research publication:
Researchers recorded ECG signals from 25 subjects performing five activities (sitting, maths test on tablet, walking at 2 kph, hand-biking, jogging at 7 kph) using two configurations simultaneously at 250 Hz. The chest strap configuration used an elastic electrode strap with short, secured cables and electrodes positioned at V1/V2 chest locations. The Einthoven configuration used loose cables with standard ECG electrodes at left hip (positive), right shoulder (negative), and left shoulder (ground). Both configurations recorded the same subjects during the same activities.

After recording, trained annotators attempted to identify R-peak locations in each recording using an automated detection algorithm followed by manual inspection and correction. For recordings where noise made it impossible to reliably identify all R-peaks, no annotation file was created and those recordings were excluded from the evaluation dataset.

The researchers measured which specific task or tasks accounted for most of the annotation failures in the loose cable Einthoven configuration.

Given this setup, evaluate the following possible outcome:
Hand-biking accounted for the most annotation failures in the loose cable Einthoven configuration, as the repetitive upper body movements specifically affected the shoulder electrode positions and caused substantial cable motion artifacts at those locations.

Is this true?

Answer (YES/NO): NO